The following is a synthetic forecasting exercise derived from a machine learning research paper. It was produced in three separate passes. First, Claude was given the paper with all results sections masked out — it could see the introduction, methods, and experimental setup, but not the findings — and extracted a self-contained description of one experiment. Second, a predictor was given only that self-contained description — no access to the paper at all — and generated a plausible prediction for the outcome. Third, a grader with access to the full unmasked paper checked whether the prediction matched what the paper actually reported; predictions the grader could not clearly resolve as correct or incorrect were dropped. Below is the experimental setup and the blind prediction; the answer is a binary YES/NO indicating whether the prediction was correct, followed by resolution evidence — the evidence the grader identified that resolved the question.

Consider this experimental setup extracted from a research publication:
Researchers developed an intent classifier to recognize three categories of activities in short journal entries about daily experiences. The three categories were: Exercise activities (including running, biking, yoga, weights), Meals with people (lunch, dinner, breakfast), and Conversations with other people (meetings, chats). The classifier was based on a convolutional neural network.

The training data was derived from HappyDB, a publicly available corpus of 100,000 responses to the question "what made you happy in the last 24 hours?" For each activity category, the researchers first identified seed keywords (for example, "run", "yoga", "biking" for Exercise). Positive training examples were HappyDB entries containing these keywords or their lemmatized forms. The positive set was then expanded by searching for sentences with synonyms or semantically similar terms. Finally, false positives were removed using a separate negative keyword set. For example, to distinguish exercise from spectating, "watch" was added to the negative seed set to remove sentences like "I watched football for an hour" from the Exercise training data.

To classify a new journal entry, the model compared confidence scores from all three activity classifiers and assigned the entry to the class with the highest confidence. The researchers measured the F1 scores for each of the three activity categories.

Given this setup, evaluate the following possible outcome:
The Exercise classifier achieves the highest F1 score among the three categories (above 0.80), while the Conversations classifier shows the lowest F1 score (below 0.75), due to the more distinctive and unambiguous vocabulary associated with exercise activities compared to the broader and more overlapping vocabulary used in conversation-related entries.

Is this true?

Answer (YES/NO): NO